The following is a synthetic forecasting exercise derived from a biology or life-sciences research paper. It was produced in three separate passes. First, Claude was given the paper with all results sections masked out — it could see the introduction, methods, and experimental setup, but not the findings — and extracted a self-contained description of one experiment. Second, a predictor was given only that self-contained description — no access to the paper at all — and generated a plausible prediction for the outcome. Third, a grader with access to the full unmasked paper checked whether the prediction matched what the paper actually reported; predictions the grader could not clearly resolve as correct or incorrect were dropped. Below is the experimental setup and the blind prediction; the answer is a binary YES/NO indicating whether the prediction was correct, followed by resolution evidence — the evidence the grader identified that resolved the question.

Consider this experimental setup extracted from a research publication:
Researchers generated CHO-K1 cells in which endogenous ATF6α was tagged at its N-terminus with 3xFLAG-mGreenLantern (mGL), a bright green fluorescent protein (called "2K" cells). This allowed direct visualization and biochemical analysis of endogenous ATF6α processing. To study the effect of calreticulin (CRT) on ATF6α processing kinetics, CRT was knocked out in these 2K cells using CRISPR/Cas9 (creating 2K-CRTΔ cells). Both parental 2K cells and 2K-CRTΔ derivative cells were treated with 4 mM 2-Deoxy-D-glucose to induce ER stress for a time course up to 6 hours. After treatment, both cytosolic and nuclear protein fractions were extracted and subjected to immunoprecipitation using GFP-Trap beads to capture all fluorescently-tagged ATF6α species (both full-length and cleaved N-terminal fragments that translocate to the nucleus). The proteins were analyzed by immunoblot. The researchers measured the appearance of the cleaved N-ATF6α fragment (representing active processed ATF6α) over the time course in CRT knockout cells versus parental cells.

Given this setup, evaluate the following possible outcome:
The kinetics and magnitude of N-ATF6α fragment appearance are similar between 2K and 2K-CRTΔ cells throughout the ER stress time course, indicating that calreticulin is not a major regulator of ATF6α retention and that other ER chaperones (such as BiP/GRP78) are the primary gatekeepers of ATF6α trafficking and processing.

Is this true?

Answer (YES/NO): NO